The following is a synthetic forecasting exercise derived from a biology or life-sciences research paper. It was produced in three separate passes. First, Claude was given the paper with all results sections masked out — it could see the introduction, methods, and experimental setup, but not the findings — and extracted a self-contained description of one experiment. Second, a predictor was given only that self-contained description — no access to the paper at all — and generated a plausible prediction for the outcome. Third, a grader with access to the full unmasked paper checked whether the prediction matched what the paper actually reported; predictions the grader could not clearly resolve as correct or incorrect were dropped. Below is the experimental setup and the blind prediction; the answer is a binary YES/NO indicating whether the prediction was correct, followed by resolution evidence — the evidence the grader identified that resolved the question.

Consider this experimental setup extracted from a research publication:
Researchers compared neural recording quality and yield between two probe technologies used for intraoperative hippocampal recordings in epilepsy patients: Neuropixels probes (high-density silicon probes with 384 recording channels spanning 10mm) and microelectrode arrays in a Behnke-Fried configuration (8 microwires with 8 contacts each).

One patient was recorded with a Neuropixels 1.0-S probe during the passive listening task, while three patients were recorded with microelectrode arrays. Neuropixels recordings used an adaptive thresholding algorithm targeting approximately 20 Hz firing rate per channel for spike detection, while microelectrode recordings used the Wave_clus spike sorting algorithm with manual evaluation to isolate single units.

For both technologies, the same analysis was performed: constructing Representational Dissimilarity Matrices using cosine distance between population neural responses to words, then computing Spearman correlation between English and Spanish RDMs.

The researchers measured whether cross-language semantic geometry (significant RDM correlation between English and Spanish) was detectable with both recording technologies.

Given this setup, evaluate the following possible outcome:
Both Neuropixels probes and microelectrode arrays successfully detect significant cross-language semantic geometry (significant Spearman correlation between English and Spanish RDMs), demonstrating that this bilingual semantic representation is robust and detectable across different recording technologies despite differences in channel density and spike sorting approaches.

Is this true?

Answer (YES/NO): YES